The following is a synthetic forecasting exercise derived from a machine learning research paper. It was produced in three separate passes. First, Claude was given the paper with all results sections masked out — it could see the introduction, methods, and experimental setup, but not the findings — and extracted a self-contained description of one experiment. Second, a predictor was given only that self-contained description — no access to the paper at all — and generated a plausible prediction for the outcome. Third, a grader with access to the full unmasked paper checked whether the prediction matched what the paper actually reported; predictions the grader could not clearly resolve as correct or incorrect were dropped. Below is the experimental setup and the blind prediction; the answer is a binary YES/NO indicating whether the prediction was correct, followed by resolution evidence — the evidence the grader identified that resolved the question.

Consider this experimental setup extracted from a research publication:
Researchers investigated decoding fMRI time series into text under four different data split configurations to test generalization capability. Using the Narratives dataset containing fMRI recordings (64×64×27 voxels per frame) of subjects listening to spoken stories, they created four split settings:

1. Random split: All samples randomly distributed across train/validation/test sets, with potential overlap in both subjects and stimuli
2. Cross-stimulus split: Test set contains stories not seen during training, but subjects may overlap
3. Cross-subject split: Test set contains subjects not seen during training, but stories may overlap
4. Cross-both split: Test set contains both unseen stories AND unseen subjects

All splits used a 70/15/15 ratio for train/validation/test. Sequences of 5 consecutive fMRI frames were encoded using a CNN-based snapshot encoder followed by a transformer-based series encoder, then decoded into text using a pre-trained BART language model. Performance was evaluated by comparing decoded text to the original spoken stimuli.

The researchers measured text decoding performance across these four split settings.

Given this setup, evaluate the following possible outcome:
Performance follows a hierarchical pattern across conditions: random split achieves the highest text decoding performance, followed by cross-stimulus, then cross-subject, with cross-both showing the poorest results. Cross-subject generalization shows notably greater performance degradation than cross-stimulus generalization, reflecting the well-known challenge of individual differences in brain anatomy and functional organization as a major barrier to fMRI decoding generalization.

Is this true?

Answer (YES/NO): NO